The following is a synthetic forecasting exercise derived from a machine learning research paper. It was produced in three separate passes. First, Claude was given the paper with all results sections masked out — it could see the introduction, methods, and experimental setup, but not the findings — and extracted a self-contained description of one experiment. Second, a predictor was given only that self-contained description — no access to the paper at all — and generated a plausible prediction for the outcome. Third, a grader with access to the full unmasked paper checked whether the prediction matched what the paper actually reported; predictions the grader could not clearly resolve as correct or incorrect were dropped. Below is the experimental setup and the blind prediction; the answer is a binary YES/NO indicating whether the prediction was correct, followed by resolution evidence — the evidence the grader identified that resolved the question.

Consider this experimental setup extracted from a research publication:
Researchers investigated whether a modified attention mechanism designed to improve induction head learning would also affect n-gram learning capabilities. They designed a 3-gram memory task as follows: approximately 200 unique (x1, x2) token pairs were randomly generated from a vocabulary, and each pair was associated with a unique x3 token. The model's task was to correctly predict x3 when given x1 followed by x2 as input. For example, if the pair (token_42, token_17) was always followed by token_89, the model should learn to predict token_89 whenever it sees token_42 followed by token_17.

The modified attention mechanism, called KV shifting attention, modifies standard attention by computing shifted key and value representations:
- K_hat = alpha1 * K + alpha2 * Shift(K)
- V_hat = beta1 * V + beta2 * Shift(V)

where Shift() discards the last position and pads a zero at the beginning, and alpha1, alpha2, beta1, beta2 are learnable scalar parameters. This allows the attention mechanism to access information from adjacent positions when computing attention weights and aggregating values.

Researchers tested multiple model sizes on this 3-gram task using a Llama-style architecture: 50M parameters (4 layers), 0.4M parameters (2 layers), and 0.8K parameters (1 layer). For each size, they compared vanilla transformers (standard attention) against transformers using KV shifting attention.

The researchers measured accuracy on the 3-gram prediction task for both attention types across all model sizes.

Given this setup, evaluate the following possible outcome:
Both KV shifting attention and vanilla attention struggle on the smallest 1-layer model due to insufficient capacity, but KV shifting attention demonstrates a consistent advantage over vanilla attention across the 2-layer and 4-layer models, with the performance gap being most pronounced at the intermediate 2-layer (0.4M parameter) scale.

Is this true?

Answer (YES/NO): NO